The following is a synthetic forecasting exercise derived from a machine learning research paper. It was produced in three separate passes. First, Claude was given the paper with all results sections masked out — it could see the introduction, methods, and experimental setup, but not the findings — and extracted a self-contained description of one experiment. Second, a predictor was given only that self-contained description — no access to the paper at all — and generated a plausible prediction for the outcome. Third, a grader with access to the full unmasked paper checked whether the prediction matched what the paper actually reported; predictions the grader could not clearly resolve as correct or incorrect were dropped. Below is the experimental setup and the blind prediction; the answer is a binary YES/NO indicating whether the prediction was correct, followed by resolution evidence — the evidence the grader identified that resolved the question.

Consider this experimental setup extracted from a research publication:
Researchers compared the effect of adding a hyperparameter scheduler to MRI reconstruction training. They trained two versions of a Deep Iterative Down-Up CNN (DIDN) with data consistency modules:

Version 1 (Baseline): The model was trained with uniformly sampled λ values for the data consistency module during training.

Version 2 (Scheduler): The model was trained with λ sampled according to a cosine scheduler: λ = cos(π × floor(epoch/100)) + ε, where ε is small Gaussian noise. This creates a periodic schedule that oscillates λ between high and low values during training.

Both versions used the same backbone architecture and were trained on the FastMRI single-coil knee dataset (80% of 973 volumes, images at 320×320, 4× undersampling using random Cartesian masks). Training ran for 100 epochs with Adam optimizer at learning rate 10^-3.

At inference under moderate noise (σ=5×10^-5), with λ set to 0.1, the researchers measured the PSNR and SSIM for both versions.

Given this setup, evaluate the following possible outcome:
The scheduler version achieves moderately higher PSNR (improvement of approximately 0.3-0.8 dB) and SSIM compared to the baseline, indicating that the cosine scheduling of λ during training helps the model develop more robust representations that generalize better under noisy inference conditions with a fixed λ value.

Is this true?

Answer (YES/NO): NO